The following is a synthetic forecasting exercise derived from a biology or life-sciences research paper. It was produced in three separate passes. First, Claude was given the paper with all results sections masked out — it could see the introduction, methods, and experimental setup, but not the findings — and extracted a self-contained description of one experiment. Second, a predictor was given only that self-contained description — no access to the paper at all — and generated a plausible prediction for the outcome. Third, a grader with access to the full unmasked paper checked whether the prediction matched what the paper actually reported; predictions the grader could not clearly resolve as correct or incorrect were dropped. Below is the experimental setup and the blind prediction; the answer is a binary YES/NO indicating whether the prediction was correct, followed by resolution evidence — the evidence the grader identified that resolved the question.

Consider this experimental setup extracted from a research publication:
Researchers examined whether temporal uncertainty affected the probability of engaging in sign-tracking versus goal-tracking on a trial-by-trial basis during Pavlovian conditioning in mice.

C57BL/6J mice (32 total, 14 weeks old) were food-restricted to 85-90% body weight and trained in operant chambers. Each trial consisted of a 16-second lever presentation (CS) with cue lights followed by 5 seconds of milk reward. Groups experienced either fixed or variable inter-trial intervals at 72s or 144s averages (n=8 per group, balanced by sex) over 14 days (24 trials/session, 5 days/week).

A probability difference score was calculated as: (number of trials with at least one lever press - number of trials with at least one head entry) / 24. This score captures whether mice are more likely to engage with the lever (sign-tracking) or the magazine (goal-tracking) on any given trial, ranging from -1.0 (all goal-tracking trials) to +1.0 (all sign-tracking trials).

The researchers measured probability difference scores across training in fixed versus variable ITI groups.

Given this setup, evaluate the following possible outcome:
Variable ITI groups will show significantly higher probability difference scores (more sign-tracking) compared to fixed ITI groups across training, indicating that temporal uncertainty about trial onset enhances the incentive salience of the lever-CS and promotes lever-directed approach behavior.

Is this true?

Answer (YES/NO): YES